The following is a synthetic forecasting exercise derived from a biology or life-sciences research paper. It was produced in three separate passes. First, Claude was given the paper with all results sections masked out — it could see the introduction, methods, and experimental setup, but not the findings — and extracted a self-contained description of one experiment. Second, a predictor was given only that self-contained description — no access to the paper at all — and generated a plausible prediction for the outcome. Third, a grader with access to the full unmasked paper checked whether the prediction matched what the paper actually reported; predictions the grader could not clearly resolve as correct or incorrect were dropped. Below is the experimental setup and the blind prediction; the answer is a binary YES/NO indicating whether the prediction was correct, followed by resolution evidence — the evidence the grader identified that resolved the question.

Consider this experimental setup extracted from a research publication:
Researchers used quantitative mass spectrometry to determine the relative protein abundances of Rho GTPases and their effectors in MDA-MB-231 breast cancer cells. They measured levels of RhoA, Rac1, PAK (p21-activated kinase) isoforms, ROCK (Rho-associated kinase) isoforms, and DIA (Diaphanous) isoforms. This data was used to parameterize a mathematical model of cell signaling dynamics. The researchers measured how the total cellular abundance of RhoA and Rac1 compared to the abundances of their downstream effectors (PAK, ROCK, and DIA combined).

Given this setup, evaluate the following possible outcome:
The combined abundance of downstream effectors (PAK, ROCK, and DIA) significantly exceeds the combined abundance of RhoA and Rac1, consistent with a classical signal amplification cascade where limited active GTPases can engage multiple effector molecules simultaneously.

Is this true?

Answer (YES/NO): NO